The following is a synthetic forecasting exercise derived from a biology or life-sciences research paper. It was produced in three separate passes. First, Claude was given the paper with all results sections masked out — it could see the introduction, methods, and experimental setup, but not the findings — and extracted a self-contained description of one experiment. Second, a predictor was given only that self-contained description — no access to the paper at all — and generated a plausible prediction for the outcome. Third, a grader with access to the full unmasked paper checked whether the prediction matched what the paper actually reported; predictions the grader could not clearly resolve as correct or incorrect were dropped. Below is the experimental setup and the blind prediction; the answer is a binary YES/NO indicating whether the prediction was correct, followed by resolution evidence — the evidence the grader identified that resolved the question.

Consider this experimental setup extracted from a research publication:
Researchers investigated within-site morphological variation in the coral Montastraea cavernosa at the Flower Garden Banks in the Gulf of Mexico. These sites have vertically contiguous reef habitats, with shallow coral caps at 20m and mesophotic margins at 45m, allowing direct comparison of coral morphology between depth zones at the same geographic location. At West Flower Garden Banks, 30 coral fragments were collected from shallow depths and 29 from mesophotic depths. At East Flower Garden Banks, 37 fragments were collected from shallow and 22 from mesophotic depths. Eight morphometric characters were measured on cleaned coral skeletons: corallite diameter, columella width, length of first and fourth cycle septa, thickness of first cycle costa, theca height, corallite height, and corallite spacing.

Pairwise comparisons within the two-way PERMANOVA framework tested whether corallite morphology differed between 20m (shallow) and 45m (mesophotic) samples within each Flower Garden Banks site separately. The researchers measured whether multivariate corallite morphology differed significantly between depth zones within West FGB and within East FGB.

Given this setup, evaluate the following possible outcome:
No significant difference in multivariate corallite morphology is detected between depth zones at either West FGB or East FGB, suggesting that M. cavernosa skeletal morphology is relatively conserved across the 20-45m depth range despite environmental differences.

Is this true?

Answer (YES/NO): NO